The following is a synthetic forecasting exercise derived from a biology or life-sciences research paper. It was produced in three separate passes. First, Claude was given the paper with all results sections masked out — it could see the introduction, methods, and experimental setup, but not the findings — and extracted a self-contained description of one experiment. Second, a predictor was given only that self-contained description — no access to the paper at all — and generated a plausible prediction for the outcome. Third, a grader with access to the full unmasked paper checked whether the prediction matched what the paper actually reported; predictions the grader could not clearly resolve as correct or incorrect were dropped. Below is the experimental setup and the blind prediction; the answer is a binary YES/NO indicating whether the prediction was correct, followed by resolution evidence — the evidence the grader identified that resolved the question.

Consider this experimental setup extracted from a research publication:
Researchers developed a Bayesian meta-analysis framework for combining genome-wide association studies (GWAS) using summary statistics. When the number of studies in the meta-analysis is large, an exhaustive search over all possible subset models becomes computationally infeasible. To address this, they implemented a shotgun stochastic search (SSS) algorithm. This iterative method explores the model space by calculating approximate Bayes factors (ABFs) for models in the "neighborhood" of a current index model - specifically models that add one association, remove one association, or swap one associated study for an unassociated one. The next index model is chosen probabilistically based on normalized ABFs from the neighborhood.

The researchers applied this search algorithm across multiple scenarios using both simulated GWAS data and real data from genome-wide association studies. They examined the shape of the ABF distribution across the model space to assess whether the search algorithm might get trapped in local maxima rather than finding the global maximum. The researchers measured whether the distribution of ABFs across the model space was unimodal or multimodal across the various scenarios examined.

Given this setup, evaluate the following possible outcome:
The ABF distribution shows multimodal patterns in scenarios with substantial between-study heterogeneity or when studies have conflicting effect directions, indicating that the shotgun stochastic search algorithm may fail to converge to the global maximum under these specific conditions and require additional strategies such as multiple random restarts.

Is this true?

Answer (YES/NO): NO